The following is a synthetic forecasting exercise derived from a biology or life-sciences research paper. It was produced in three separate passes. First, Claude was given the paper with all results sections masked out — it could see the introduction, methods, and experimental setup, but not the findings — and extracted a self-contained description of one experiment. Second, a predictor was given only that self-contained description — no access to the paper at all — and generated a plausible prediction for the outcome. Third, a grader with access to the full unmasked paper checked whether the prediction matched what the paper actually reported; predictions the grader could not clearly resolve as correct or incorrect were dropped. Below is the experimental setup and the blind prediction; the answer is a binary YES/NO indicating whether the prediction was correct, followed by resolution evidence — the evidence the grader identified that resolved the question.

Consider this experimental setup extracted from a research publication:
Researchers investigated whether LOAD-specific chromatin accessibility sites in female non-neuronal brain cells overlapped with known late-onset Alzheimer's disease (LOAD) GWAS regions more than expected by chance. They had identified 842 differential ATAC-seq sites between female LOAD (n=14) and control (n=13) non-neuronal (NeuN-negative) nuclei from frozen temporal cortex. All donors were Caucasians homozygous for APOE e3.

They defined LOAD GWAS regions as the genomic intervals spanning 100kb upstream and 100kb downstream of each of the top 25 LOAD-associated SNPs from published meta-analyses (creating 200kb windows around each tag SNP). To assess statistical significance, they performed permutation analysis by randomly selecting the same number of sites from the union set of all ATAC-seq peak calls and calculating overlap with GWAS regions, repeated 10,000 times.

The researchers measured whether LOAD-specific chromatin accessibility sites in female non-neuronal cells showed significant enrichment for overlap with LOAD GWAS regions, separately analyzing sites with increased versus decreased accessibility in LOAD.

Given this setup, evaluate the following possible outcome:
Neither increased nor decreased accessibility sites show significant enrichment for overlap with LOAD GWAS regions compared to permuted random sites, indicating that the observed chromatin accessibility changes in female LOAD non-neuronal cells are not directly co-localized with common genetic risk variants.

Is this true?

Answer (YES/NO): NO